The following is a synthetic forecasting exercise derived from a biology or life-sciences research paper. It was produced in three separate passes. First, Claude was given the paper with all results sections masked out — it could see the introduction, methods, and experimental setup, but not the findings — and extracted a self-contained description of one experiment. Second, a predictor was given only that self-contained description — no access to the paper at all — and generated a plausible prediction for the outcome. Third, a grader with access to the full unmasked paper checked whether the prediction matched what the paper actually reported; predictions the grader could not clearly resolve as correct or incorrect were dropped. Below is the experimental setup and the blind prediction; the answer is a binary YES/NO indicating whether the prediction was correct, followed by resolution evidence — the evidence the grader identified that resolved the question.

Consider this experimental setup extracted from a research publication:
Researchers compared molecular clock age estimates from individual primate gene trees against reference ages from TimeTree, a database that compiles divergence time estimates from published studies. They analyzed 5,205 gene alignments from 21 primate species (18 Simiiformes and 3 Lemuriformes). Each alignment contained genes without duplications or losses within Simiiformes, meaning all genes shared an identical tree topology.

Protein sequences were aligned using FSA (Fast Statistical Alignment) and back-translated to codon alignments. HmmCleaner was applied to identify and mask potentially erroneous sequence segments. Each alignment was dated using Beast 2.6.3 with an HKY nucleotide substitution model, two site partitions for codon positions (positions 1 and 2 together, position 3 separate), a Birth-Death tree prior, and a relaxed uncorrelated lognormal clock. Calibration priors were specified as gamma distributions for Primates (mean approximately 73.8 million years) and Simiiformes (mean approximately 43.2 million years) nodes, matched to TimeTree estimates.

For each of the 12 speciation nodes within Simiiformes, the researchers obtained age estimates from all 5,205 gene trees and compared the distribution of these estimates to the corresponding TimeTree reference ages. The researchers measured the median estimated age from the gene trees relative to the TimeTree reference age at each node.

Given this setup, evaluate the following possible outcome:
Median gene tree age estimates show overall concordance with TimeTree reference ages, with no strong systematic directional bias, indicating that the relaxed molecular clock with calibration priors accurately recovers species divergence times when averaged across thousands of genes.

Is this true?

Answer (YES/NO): NO